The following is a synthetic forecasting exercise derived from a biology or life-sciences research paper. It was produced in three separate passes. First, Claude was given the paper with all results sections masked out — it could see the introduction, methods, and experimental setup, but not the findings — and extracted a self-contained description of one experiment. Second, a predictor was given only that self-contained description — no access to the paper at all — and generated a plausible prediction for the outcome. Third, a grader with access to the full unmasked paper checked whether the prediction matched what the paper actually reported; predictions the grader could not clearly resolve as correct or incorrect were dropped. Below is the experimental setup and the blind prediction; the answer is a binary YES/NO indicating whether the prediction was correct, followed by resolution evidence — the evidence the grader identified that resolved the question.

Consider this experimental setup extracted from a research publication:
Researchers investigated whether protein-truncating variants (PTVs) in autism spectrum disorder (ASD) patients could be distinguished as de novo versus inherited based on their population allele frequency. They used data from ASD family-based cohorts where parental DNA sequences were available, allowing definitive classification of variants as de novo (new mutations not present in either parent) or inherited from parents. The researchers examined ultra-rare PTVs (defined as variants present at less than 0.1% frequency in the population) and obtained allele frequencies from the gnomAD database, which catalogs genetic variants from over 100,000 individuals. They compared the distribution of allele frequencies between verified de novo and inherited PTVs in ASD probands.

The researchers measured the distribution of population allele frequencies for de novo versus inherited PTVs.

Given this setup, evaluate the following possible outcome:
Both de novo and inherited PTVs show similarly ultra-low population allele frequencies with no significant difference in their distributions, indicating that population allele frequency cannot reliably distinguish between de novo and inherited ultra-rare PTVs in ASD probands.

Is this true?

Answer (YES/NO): NO